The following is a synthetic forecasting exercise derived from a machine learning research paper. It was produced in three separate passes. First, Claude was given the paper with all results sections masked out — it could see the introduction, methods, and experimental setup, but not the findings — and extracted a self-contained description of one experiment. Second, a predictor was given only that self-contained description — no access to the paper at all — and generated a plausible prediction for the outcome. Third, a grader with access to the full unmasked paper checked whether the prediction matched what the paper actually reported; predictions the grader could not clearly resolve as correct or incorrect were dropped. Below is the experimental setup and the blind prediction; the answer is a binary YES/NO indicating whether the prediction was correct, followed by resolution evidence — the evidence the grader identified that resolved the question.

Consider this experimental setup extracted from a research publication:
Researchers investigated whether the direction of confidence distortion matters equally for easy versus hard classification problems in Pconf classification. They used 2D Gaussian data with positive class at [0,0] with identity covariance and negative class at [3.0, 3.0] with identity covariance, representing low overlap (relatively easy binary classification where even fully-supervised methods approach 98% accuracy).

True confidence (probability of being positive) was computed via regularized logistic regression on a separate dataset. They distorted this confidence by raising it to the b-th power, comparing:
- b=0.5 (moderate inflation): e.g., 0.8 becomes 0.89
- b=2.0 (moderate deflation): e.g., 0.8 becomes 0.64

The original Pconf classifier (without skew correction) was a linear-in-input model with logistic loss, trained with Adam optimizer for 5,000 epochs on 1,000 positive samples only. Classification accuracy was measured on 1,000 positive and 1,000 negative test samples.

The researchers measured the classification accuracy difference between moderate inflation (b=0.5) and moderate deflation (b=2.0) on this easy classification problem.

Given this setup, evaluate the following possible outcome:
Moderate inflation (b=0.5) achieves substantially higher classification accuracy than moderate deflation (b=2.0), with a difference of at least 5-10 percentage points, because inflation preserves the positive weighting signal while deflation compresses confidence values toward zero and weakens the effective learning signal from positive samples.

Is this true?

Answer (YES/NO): NO